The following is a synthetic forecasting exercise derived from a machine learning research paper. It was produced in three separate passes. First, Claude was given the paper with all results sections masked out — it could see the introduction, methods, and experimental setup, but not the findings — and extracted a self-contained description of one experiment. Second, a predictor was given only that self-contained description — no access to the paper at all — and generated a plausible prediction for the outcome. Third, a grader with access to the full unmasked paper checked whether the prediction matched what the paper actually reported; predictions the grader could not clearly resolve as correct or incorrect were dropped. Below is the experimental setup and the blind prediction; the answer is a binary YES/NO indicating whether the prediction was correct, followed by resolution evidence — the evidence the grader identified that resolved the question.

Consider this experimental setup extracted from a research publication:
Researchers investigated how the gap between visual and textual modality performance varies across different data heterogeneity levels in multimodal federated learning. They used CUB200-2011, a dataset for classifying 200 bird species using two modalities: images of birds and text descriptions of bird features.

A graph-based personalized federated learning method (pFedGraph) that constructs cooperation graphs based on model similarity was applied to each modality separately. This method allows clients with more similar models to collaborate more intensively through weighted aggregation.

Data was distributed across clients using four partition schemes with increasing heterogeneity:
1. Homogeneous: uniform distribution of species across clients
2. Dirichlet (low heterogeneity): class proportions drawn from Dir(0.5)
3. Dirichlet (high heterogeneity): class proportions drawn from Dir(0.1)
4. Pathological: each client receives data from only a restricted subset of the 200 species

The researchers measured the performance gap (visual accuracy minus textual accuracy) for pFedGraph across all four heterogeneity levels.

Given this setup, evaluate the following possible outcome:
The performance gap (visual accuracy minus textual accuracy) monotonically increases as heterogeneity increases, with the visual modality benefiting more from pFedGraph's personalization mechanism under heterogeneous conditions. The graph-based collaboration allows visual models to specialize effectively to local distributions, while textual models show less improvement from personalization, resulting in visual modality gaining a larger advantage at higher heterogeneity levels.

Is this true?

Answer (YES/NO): NO